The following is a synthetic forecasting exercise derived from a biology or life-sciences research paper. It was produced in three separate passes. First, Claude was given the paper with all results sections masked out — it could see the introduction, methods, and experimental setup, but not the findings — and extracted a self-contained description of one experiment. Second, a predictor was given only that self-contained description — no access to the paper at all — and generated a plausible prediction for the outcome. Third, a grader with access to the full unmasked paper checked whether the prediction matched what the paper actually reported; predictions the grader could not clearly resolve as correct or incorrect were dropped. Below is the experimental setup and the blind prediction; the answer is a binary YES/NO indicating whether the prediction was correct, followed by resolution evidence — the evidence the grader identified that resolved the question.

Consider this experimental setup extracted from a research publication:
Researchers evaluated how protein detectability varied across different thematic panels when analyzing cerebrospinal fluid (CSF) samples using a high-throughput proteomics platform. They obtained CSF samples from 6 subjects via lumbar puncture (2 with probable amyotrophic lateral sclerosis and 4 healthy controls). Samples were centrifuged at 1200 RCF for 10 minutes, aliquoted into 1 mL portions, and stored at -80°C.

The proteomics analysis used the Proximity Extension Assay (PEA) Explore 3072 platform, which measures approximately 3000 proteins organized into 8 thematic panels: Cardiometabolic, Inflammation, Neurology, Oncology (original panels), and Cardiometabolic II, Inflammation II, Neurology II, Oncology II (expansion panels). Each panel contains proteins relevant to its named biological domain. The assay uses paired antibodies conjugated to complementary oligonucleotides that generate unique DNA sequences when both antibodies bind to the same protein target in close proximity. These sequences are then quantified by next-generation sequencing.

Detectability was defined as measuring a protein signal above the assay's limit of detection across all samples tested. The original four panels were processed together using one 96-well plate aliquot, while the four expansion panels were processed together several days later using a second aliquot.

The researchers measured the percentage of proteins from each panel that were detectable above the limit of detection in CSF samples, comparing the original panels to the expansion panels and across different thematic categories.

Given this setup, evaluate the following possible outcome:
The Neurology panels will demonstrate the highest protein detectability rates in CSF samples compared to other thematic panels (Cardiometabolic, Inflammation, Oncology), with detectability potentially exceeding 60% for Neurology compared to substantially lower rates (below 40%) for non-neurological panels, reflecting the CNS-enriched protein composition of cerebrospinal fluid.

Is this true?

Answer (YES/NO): NO